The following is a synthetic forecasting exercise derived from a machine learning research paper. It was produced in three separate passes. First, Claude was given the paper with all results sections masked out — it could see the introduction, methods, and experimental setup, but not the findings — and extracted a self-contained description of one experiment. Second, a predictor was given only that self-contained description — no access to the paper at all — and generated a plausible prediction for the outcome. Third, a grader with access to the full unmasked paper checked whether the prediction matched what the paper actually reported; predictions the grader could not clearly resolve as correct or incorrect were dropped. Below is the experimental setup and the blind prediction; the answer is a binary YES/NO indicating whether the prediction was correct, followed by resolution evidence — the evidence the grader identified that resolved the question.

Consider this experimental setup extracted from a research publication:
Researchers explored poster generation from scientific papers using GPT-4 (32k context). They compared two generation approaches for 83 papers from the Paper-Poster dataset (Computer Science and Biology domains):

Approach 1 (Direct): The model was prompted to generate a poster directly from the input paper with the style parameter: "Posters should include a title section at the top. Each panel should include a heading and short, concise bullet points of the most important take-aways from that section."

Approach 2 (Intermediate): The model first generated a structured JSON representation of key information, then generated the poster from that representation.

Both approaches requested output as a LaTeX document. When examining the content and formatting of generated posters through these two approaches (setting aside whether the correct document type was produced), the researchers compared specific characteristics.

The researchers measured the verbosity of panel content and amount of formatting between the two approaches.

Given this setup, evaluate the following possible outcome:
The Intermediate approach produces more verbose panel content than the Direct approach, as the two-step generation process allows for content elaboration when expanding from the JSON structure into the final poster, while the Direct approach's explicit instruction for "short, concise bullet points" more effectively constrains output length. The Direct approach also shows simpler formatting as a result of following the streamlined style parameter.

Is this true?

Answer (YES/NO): NO